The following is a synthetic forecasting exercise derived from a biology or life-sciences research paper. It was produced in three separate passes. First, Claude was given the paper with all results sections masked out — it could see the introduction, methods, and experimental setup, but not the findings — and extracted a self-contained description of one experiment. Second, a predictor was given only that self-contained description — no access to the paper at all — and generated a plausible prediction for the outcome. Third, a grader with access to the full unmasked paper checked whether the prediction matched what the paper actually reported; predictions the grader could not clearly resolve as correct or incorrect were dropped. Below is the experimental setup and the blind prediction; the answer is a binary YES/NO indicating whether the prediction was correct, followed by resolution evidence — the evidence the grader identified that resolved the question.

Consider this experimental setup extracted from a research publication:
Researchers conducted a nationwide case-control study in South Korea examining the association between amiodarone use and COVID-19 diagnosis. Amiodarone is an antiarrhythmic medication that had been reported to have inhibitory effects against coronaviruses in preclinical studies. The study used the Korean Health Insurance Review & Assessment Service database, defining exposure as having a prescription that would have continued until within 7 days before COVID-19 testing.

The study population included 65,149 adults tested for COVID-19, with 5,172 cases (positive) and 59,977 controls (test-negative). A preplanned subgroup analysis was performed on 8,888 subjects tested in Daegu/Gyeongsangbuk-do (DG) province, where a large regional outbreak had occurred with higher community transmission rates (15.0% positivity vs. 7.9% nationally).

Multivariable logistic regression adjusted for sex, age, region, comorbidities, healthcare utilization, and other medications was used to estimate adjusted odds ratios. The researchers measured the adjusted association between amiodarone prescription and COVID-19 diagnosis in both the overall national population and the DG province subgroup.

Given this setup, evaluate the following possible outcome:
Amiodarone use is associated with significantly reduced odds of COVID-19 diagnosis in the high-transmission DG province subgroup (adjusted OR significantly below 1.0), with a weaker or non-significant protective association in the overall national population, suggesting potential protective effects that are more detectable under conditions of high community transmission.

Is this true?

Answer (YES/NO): NO